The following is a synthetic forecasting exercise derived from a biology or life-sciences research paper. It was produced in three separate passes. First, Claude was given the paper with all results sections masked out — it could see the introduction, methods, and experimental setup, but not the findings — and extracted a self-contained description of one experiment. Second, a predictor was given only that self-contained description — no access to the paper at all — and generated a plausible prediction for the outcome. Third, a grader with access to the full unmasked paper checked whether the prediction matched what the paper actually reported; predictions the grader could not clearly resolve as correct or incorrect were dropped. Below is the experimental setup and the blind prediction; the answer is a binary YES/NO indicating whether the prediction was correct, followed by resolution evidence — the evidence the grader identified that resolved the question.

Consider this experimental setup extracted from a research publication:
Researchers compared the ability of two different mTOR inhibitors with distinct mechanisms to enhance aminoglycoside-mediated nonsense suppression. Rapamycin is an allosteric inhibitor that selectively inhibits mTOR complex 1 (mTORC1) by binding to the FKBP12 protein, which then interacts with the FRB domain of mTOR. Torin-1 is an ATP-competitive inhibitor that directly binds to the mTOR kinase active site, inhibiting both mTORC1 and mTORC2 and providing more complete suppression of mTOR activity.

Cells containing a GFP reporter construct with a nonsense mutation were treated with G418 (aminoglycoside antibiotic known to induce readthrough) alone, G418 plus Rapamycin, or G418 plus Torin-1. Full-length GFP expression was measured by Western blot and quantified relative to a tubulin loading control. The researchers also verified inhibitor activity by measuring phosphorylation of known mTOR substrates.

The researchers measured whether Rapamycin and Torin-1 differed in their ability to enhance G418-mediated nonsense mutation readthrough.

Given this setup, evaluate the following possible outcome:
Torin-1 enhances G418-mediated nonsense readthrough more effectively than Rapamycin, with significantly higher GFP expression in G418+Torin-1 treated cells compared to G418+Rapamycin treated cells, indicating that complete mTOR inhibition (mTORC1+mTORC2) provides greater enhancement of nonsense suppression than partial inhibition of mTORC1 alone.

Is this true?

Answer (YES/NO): NO